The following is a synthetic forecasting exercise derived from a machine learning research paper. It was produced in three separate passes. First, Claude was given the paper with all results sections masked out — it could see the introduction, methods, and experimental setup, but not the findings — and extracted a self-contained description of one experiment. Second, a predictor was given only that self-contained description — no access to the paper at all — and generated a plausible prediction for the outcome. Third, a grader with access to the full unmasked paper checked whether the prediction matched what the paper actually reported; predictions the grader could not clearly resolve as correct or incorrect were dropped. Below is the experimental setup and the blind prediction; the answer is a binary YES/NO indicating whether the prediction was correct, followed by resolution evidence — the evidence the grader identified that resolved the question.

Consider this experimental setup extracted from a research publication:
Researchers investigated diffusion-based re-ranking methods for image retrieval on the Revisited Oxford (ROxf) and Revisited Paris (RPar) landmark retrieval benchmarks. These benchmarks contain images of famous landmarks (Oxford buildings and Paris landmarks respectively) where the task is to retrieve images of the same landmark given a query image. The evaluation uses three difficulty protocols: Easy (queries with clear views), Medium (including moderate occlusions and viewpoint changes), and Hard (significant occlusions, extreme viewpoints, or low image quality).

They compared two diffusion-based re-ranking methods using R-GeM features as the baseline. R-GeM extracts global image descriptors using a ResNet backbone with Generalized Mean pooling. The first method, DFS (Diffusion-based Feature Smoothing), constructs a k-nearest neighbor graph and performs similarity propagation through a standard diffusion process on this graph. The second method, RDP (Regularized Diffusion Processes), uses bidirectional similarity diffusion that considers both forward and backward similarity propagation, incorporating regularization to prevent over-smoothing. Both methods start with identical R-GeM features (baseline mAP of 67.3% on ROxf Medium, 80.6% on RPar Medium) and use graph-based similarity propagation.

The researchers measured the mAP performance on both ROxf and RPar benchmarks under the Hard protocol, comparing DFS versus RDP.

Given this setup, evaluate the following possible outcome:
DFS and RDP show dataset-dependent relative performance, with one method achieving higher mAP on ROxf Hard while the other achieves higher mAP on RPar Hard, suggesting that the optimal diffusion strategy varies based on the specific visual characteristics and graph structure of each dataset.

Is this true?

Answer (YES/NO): YES